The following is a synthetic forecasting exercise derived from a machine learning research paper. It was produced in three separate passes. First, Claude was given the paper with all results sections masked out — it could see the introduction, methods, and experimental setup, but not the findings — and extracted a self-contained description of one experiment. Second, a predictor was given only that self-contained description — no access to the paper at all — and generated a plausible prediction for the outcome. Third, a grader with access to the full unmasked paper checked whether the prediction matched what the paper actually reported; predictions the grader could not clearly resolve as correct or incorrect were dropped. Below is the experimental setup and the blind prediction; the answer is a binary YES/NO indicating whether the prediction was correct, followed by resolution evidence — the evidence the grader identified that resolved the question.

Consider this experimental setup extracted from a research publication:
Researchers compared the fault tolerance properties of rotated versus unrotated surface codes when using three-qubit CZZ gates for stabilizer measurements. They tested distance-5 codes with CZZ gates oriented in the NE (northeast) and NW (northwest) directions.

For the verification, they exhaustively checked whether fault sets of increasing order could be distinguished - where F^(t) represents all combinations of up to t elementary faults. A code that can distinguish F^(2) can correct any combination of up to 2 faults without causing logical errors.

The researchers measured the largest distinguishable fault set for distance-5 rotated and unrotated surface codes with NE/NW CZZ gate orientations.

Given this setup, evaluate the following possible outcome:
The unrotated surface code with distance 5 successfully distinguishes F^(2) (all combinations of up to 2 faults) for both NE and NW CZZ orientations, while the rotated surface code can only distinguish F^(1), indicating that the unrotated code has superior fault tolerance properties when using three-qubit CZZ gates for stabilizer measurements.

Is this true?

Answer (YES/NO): YES